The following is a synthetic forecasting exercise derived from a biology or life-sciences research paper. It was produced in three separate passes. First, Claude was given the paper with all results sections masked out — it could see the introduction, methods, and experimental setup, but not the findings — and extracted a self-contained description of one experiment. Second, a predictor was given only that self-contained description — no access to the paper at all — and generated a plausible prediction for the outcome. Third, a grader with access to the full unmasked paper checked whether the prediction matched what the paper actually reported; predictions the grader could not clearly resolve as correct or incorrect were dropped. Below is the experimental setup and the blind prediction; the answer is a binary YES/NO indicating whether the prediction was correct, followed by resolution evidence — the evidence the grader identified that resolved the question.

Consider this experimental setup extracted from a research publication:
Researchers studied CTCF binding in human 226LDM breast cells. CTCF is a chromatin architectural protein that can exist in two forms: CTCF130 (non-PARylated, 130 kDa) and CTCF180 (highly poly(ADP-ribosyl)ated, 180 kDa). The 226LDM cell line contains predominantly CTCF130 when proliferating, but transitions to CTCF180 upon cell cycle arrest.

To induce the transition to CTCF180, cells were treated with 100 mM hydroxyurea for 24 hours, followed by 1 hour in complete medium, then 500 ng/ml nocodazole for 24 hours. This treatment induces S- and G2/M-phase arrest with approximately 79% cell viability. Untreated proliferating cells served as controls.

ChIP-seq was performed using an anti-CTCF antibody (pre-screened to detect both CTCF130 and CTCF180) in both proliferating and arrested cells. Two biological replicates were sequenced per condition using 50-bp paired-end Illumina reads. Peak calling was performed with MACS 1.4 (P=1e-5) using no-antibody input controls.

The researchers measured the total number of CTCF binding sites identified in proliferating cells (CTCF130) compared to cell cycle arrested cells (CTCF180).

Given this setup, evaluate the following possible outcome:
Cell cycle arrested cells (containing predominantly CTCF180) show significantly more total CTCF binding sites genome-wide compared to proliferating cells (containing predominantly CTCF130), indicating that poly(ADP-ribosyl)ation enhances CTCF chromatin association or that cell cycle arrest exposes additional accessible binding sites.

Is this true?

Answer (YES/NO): NO